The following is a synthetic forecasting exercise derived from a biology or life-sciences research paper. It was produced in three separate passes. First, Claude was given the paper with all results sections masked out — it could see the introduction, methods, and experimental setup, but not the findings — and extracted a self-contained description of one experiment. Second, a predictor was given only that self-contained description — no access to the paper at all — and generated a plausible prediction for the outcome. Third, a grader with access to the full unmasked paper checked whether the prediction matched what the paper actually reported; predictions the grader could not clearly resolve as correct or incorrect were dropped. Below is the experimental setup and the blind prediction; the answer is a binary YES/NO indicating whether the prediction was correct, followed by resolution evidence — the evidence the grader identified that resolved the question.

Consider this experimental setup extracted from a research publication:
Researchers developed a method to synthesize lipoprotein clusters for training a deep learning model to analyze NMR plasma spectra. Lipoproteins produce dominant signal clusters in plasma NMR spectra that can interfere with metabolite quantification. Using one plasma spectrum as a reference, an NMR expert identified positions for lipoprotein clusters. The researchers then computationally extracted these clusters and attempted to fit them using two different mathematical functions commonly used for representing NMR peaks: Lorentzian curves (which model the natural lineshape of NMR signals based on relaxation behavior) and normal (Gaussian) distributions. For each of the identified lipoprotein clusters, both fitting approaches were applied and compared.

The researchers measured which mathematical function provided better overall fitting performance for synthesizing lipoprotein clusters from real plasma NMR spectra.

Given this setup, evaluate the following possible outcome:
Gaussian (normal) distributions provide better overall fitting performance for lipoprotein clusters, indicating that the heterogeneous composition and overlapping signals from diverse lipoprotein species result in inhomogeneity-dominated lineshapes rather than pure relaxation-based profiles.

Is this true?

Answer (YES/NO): YES